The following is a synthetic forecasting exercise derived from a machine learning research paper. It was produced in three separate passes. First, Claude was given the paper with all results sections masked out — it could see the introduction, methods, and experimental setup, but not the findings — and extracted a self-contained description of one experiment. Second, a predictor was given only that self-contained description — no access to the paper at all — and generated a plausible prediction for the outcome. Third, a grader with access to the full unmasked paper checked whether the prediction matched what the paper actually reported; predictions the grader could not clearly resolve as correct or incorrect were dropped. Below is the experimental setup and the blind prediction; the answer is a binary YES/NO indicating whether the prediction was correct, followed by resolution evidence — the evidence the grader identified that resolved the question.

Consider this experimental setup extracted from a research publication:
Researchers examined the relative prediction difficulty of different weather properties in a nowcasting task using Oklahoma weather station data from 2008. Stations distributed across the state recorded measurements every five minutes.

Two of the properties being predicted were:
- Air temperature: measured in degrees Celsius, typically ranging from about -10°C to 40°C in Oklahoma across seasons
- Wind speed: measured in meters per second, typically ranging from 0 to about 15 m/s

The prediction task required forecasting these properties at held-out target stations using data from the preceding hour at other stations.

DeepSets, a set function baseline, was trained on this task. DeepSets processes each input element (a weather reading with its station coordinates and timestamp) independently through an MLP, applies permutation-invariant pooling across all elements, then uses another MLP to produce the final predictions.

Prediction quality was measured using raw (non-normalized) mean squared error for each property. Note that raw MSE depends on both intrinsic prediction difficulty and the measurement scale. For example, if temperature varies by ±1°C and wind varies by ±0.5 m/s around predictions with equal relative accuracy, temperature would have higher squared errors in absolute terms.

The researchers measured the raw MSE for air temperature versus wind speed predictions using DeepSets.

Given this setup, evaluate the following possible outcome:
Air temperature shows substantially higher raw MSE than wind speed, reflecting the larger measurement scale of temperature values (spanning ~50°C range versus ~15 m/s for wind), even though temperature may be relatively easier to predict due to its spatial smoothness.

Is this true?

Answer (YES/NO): YES